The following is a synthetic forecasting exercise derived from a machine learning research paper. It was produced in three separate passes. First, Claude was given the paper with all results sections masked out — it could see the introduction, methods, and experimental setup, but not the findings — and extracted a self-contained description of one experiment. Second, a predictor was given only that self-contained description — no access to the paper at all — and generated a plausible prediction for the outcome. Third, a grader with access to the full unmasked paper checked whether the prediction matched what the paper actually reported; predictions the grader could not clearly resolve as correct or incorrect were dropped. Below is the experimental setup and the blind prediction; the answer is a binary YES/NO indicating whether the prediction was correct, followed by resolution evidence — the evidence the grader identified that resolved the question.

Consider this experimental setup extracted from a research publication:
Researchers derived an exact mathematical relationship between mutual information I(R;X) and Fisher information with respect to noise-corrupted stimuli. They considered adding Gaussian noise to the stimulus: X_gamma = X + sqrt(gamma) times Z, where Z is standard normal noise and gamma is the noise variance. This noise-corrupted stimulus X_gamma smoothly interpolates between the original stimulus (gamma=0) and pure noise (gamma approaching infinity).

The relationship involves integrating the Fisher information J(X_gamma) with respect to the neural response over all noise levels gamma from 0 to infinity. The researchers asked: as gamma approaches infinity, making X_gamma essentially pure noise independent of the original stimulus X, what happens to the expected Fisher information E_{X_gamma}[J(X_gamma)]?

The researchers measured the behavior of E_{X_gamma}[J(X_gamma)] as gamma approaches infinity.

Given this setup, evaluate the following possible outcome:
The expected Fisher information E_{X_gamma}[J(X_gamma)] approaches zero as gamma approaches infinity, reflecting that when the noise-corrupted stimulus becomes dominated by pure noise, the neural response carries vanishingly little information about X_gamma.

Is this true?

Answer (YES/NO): YES